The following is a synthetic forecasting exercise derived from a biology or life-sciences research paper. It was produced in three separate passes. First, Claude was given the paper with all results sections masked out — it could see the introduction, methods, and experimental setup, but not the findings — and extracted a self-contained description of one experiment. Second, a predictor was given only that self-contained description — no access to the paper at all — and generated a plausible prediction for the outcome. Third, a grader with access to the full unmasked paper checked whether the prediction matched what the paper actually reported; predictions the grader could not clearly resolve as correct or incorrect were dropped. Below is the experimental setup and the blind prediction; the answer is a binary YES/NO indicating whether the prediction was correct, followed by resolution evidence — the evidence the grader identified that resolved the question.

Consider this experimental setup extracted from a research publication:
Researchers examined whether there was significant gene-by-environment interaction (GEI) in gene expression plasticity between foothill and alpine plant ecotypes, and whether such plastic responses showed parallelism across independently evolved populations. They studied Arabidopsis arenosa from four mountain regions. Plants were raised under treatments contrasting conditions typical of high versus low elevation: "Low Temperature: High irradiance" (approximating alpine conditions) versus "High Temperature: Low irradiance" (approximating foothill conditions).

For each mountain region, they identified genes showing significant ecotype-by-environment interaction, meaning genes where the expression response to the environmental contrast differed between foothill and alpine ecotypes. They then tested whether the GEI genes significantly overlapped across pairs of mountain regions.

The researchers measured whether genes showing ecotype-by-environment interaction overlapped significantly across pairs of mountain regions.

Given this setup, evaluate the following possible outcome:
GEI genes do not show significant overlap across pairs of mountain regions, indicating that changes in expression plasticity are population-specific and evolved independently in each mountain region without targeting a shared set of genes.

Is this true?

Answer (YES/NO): NO